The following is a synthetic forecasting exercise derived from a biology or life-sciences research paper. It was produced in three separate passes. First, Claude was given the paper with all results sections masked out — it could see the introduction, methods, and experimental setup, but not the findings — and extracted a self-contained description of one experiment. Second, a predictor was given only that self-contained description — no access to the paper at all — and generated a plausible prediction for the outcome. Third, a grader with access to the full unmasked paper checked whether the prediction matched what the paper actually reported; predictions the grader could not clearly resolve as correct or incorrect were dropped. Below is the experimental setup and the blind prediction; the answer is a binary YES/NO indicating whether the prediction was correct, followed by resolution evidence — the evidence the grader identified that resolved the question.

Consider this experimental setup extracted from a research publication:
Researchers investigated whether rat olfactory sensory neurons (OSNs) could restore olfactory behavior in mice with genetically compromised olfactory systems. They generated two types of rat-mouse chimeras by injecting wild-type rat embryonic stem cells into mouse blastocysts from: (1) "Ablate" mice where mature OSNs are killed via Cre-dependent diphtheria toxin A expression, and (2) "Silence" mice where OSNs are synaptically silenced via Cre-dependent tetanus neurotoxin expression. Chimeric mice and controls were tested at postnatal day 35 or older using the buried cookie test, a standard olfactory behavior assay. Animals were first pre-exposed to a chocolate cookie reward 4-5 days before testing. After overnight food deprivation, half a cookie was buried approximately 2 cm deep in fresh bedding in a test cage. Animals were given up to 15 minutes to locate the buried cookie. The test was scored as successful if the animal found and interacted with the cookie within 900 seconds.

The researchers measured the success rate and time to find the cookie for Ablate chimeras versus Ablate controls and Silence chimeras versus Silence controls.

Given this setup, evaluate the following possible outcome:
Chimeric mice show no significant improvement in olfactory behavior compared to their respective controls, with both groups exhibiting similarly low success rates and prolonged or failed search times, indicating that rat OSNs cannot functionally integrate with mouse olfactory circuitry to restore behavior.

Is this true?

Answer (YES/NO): NO